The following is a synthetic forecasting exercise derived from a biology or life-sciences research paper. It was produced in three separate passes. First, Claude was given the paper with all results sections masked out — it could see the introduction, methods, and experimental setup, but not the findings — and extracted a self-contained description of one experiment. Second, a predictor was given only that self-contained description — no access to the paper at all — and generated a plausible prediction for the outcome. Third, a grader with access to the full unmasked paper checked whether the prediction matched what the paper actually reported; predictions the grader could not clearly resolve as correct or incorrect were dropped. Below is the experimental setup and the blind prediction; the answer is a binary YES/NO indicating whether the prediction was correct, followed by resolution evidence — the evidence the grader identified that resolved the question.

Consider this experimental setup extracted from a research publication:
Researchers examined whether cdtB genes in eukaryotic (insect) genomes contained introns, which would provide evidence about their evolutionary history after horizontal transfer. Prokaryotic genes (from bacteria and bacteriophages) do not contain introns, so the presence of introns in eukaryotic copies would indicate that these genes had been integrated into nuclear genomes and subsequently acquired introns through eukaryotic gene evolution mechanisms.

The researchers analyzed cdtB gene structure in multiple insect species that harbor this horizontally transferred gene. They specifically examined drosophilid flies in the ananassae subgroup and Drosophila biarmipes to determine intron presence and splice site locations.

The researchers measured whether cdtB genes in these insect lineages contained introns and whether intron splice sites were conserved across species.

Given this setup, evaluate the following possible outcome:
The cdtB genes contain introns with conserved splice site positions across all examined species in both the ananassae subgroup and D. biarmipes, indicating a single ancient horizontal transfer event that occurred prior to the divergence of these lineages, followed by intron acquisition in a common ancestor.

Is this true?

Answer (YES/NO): NO